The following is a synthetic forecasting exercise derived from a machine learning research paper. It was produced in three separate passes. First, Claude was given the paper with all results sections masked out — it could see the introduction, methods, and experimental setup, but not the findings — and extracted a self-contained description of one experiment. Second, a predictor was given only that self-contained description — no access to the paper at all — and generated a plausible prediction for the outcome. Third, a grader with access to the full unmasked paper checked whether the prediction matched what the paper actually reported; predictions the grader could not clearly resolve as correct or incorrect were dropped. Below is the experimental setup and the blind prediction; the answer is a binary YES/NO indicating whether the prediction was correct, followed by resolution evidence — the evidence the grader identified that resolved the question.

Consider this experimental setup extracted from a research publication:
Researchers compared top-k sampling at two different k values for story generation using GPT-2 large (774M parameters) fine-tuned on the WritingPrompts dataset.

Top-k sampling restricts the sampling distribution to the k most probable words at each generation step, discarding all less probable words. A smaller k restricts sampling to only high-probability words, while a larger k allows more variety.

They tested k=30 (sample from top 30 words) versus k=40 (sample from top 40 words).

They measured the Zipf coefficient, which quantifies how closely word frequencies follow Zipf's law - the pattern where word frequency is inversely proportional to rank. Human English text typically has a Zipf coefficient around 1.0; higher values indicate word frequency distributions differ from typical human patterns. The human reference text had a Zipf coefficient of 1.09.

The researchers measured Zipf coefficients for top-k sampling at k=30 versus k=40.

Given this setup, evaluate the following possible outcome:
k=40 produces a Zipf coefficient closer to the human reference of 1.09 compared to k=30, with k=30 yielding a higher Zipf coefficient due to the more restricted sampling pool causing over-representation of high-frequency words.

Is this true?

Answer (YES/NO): YES